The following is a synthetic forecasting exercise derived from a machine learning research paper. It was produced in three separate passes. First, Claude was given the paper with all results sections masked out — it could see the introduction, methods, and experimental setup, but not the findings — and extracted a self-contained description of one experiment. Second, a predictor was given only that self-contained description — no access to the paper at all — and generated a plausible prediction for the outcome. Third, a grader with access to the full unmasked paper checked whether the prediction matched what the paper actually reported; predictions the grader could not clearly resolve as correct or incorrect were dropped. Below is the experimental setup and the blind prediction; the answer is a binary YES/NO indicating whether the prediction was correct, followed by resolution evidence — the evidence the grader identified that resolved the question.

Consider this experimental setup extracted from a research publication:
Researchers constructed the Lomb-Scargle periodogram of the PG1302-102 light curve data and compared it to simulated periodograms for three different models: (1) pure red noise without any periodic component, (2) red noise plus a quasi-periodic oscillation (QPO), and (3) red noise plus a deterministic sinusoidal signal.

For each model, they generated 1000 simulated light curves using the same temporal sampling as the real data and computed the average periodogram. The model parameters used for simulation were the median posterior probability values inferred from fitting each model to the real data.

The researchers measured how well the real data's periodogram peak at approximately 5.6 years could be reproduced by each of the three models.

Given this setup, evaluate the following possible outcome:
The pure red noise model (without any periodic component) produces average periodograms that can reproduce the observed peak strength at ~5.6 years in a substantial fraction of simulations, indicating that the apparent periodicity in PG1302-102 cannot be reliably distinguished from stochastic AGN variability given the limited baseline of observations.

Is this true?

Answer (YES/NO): NO